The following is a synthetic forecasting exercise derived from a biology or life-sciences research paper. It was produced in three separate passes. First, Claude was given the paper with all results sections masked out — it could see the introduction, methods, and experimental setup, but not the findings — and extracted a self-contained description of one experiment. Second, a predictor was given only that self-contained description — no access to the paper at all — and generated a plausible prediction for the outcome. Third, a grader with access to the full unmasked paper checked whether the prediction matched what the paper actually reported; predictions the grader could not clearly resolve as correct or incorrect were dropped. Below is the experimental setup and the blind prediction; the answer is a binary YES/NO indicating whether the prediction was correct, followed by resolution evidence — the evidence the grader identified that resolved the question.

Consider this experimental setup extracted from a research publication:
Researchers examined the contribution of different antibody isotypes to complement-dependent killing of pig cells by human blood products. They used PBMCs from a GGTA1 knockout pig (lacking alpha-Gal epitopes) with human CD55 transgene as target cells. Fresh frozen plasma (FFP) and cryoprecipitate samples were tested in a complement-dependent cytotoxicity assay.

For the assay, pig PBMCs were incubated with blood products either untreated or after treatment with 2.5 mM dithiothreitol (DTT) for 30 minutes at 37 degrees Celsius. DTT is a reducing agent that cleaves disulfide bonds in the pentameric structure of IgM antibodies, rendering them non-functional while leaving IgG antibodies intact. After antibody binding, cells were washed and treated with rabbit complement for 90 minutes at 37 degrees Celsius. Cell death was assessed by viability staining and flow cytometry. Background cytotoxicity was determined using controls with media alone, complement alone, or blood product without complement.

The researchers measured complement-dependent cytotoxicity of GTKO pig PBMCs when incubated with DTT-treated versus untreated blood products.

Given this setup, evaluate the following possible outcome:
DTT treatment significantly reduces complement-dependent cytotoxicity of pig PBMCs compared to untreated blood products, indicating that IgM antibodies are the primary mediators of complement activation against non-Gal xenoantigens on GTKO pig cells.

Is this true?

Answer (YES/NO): NO